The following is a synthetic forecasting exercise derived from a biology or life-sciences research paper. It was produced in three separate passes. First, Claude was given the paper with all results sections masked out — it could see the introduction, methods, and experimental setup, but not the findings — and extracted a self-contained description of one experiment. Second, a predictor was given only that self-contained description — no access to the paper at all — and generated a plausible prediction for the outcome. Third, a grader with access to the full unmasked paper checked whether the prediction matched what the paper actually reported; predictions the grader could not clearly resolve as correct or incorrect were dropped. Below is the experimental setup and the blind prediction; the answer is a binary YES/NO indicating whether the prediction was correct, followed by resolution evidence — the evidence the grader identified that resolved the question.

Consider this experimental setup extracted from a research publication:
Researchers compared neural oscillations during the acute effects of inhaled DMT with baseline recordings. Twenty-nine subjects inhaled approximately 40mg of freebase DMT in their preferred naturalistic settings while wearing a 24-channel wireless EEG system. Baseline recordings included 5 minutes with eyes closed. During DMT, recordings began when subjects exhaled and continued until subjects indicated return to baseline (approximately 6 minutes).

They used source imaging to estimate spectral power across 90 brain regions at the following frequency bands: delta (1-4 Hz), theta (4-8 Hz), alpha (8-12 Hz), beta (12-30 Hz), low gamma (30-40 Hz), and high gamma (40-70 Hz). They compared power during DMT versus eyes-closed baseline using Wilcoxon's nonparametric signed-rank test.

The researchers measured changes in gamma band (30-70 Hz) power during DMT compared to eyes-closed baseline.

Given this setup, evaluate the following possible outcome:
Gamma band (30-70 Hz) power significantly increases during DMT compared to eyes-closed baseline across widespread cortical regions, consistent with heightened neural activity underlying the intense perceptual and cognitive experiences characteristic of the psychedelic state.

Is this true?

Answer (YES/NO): YES